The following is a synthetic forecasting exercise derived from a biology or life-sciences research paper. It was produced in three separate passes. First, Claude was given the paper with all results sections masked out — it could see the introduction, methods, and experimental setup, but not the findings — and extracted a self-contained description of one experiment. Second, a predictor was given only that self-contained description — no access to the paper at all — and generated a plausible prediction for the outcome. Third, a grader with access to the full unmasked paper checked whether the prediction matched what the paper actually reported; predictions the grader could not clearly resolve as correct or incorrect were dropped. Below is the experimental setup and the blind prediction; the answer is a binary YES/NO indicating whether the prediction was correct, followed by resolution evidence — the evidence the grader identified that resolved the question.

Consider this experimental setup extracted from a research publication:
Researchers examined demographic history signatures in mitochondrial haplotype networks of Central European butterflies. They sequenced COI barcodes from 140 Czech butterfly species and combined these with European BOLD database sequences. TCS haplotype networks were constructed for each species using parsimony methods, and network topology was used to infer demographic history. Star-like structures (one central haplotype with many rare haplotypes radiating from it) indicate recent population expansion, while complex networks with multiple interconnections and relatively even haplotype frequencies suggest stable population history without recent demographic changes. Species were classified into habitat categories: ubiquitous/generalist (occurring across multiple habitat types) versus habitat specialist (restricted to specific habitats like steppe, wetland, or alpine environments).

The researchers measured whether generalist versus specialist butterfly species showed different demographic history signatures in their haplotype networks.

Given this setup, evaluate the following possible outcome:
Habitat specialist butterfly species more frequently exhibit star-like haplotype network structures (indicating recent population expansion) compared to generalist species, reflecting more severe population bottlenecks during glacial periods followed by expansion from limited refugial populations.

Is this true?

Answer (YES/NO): NO